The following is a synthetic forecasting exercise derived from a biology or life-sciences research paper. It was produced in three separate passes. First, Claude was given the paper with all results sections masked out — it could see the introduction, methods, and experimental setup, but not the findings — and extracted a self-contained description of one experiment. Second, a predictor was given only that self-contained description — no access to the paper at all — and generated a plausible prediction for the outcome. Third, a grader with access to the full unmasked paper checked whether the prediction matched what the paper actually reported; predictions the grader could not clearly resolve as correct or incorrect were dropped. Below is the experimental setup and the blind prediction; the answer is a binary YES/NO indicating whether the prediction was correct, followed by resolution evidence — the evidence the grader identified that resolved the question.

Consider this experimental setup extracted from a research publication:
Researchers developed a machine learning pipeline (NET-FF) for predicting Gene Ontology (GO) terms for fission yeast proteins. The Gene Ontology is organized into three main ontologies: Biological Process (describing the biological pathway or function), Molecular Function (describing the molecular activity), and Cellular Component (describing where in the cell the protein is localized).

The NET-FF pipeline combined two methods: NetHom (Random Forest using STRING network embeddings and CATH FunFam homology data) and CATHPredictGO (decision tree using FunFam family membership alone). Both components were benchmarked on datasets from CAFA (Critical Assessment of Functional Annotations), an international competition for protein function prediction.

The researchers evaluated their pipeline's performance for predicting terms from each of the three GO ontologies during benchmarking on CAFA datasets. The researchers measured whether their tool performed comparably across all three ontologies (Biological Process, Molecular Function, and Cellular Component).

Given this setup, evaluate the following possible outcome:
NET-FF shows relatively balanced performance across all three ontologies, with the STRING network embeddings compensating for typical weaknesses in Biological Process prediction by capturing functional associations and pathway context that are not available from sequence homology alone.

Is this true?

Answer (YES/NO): NO